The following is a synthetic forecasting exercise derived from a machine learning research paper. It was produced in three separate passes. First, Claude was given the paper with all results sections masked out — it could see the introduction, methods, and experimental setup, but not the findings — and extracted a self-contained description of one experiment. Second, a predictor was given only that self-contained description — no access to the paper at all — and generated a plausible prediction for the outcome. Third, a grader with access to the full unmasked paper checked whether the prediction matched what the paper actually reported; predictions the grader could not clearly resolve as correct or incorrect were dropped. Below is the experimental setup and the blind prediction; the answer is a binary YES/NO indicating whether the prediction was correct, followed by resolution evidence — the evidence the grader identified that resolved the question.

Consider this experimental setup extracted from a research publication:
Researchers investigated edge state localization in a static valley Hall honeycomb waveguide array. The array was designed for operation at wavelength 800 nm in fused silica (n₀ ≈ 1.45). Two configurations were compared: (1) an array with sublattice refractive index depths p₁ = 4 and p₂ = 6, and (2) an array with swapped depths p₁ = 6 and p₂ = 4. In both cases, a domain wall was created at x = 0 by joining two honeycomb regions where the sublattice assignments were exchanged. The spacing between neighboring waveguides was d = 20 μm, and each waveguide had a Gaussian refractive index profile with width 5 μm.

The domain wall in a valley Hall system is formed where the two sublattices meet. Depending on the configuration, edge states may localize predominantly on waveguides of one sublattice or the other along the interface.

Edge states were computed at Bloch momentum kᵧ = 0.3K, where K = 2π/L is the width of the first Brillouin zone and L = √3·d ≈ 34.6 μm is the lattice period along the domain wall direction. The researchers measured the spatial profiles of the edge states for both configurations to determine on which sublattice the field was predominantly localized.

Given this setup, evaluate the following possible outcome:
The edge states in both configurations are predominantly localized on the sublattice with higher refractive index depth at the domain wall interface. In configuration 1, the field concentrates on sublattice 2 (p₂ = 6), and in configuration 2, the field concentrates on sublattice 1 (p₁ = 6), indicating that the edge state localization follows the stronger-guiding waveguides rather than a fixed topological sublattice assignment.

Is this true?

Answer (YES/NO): NO